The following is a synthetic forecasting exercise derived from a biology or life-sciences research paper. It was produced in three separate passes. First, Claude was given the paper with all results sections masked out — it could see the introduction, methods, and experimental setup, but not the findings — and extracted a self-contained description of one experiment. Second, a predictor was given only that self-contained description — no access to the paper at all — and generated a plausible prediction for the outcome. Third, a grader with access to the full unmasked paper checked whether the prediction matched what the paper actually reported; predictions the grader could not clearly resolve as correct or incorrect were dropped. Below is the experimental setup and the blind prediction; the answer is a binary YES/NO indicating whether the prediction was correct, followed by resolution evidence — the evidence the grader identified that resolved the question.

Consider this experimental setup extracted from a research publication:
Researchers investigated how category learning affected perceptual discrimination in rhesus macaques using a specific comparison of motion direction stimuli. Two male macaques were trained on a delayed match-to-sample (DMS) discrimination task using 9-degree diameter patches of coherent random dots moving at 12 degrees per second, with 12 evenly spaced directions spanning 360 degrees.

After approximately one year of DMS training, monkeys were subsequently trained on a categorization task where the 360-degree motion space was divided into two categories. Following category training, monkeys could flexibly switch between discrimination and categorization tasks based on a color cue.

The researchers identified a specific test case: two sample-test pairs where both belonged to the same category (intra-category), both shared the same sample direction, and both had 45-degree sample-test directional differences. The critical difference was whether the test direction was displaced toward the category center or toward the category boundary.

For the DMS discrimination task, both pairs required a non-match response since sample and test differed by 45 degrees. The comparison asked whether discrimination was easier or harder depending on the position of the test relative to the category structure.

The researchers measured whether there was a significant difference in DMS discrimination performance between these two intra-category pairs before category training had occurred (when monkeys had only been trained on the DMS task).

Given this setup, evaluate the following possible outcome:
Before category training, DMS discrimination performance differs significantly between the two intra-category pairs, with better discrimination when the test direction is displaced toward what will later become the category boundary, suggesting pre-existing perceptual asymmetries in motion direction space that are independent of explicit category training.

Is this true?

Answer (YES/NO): NO